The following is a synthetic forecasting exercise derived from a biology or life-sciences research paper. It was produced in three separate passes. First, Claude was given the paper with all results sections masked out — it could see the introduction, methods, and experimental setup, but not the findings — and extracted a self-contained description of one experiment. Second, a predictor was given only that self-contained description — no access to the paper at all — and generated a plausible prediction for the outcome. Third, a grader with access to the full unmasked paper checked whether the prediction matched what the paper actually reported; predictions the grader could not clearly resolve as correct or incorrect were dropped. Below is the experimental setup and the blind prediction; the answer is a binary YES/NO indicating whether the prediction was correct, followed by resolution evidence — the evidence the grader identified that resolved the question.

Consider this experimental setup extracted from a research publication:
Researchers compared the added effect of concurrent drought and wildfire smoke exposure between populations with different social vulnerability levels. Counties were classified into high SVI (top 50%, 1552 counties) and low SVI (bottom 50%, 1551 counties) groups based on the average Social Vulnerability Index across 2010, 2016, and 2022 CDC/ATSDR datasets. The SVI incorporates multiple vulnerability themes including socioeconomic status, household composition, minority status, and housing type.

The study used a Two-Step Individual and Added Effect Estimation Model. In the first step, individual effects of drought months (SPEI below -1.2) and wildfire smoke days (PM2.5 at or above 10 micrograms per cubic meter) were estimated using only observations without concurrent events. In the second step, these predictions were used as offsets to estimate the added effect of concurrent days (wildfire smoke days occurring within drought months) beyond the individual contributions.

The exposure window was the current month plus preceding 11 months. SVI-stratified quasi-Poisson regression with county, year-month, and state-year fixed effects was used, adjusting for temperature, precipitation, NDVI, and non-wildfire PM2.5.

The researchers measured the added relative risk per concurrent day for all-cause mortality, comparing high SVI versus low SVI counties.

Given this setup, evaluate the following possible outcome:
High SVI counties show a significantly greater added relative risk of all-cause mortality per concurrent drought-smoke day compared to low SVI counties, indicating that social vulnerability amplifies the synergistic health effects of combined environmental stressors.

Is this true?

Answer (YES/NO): NO